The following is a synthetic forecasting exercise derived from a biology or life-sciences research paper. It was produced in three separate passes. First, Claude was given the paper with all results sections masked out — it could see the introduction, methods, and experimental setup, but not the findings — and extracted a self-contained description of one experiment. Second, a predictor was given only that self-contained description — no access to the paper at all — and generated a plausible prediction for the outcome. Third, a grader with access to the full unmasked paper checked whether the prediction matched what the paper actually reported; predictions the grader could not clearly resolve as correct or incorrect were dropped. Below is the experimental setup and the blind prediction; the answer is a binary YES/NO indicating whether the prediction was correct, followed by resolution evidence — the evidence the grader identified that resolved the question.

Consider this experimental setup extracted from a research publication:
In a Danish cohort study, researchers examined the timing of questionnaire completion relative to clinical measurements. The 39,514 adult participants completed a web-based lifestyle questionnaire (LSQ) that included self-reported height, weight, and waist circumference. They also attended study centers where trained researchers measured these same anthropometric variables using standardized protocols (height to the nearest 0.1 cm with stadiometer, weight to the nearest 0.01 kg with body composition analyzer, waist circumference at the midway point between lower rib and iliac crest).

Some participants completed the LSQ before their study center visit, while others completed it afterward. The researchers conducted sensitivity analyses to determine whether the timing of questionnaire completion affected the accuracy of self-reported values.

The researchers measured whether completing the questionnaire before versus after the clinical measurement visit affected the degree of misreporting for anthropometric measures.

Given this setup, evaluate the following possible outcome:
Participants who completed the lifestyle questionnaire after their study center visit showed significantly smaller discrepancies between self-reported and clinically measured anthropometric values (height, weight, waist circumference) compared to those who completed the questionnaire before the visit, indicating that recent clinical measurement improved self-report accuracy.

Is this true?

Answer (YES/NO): NO